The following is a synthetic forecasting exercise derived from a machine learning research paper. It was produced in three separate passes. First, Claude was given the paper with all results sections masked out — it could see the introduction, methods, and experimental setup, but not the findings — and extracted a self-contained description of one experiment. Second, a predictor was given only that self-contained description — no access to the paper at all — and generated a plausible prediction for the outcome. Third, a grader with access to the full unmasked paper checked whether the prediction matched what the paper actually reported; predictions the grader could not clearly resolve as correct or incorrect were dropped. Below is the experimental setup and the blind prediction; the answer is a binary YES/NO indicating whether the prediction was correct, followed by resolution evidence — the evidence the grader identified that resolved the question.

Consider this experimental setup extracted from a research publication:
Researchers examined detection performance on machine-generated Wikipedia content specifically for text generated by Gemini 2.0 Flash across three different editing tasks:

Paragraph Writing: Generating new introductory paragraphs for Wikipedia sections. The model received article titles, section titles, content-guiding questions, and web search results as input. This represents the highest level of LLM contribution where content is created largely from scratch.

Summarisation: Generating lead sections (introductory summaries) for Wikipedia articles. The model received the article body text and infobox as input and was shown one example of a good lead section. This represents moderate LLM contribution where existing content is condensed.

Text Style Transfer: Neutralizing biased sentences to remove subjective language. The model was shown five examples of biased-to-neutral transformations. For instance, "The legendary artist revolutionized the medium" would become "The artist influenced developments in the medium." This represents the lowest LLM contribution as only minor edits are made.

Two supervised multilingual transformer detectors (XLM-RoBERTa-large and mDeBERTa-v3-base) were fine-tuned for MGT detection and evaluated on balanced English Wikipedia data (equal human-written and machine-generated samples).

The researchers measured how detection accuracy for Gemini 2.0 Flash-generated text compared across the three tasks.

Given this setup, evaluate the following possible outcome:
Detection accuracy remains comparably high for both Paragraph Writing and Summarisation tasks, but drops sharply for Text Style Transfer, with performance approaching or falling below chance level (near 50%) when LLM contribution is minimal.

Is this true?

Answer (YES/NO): NO